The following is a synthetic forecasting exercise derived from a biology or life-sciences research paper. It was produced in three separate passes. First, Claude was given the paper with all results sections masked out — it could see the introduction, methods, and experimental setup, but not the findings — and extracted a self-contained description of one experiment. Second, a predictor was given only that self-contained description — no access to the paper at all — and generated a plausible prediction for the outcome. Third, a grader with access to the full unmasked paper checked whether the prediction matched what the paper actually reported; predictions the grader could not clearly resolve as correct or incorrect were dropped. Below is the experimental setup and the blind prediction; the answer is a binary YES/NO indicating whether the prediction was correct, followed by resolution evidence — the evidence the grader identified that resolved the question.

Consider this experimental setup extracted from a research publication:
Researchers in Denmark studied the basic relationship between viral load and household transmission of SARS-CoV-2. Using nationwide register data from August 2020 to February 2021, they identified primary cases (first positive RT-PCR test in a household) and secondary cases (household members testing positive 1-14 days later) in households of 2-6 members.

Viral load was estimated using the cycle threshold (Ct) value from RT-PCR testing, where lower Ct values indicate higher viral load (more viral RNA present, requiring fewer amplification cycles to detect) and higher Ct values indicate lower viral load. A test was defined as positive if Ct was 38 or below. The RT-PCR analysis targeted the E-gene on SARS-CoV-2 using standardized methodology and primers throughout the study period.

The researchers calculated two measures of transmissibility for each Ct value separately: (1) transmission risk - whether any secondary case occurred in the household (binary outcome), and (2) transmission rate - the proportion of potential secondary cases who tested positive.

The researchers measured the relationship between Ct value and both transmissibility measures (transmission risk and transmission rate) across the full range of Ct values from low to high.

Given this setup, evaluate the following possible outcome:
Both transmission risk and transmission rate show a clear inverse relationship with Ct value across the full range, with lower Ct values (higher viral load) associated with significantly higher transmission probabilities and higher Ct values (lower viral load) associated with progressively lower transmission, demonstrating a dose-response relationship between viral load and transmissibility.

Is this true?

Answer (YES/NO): YES